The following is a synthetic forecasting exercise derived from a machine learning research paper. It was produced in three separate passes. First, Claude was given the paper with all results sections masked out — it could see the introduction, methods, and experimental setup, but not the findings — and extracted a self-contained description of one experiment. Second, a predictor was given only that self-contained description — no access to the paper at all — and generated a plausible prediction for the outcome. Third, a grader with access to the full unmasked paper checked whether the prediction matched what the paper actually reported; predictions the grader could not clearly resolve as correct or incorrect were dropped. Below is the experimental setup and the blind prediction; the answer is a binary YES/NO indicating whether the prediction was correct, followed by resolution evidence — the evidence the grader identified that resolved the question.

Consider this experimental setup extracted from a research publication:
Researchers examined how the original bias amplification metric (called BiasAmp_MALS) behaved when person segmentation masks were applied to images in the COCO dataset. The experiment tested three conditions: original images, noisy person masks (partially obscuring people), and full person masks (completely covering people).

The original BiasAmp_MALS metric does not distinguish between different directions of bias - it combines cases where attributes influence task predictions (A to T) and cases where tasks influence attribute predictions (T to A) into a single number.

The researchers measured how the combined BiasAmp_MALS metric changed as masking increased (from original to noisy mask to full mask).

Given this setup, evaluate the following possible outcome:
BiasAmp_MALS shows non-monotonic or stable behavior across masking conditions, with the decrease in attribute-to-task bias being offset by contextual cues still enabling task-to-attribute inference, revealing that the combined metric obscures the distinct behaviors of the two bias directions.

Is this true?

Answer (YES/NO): NO